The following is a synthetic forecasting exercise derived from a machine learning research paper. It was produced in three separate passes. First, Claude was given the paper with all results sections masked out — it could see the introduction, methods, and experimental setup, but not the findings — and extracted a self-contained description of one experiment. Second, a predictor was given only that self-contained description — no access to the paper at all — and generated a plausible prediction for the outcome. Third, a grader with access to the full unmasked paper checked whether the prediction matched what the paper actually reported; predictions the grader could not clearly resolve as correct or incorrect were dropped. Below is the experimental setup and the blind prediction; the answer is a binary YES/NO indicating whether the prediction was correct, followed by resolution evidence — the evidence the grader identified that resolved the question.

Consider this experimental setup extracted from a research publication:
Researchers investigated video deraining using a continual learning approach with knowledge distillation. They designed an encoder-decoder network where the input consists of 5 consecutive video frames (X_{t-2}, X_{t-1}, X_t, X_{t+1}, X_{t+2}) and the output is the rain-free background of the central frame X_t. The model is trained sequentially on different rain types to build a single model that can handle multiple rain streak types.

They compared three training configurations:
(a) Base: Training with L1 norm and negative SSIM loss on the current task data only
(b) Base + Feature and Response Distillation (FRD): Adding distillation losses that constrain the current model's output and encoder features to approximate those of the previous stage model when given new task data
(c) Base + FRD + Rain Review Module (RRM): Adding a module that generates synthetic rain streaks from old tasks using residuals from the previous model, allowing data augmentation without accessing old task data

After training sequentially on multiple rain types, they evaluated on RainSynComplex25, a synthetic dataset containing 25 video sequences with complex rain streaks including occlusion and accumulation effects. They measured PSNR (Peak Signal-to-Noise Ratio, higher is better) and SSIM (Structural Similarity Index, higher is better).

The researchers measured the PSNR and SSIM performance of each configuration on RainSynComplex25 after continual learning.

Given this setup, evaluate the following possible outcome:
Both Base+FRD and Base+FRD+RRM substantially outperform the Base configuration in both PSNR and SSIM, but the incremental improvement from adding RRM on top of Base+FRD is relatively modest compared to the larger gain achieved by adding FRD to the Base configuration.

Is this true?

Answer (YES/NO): YES